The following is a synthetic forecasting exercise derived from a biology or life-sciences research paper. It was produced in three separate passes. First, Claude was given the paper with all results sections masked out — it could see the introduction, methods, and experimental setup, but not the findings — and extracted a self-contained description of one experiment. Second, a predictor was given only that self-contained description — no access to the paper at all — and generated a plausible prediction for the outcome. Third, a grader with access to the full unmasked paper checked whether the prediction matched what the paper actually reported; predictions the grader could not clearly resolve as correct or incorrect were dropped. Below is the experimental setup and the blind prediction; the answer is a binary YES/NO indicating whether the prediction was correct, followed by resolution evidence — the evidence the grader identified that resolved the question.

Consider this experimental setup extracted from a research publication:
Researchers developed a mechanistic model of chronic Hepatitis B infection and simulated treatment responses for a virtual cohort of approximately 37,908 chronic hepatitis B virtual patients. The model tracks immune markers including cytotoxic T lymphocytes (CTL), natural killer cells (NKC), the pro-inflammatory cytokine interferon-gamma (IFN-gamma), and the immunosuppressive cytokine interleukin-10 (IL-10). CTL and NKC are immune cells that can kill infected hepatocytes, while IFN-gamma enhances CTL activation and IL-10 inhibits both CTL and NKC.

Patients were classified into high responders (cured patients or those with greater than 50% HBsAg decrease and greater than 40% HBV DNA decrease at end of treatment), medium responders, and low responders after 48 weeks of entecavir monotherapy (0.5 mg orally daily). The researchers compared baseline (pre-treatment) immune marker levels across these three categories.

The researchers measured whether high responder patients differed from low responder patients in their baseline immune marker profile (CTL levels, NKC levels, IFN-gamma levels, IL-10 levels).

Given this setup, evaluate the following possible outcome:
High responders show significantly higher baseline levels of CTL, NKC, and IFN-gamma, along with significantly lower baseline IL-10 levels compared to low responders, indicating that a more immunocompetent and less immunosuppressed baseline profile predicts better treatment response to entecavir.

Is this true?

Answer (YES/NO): YES